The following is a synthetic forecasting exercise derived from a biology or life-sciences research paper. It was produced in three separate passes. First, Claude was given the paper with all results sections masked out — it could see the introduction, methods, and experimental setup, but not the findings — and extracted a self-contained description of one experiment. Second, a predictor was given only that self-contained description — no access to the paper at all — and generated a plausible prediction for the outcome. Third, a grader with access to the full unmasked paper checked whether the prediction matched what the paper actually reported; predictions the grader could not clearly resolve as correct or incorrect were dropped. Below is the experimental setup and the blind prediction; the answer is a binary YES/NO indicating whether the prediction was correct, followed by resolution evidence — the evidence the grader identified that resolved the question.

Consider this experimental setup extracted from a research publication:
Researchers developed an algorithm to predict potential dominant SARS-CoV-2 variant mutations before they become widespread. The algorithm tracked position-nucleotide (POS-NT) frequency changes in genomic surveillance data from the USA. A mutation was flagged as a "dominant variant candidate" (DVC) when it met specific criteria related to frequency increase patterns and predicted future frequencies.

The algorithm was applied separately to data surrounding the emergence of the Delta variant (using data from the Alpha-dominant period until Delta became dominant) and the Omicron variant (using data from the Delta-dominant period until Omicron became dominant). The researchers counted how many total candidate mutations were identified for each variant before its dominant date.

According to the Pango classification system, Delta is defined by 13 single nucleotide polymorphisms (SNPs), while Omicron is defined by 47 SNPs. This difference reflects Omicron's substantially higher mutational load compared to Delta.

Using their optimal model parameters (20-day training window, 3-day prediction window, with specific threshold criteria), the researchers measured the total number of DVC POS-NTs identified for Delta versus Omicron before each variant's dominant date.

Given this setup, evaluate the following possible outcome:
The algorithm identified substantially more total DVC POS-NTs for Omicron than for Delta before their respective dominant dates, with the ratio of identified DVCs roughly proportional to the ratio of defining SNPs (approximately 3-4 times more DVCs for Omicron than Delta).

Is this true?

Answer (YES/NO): NO